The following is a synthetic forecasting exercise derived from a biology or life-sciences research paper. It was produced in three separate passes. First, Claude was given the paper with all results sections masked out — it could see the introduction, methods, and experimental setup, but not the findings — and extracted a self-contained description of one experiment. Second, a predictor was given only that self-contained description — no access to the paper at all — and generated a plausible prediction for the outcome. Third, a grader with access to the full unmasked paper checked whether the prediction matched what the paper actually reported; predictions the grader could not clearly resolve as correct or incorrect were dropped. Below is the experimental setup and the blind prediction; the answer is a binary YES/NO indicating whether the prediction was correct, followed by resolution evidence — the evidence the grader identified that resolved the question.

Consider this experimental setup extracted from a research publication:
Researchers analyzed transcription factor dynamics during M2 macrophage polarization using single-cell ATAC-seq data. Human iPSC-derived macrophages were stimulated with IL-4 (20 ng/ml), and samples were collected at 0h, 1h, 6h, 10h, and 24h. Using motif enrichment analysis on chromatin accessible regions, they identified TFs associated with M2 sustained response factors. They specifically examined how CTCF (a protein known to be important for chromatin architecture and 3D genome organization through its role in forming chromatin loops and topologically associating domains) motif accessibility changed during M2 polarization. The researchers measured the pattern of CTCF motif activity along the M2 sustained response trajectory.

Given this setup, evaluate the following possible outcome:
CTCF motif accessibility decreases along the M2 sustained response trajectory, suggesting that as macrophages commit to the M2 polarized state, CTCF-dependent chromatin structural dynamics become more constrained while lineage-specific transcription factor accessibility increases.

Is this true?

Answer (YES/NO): YES